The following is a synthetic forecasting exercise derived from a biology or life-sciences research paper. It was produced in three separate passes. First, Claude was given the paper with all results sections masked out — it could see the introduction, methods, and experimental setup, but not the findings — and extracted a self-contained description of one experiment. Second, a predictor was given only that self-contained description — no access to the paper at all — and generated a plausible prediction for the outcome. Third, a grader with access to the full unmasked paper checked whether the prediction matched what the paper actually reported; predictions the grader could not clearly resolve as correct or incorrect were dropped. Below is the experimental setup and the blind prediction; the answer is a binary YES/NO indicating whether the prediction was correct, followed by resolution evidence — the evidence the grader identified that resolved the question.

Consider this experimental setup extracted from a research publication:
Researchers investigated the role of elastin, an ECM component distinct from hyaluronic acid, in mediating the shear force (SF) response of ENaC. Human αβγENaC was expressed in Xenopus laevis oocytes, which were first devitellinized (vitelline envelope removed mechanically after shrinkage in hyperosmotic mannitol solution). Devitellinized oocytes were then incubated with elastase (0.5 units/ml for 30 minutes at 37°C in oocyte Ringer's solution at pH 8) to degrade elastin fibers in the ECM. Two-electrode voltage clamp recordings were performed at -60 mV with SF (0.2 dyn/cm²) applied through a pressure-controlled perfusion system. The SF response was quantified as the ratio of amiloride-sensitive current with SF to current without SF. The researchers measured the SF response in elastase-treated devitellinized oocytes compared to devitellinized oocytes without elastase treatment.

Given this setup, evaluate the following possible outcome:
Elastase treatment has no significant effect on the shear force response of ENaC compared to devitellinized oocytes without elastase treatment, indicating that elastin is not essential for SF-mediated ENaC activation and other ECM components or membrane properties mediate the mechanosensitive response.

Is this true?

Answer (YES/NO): YES